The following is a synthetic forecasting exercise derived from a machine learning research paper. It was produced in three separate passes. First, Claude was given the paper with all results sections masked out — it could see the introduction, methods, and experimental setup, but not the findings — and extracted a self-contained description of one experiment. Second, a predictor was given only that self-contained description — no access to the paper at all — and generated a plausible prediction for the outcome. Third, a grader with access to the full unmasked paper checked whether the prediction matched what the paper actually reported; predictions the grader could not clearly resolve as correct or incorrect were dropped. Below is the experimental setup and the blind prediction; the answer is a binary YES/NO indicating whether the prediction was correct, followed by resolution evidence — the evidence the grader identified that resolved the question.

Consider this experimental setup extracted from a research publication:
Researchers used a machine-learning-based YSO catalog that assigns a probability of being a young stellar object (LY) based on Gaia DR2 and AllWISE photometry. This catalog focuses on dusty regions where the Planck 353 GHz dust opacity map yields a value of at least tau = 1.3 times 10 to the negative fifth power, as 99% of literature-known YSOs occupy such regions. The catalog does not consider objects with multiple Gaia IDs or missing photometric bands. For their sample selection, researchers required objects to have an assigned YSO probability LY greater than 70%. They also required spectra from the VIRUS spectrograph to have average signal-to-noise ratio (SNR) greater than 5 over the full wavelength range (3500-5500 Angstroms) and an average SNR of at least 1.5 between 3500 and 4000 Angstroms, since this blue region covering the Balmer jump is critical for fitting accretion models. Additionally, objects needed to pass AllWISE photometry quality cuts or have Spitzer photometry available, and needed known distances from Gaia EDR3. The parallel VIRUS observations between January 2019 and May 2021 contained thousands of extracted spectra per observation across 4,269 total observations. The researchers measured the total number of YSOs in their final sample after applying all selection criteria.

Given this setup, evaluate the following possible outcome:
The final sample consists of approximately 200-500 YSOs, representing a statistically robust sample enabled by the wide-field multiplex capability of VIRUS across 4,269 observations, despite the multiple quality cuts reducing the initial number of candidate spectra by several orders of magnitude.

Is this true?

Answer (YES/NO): NO